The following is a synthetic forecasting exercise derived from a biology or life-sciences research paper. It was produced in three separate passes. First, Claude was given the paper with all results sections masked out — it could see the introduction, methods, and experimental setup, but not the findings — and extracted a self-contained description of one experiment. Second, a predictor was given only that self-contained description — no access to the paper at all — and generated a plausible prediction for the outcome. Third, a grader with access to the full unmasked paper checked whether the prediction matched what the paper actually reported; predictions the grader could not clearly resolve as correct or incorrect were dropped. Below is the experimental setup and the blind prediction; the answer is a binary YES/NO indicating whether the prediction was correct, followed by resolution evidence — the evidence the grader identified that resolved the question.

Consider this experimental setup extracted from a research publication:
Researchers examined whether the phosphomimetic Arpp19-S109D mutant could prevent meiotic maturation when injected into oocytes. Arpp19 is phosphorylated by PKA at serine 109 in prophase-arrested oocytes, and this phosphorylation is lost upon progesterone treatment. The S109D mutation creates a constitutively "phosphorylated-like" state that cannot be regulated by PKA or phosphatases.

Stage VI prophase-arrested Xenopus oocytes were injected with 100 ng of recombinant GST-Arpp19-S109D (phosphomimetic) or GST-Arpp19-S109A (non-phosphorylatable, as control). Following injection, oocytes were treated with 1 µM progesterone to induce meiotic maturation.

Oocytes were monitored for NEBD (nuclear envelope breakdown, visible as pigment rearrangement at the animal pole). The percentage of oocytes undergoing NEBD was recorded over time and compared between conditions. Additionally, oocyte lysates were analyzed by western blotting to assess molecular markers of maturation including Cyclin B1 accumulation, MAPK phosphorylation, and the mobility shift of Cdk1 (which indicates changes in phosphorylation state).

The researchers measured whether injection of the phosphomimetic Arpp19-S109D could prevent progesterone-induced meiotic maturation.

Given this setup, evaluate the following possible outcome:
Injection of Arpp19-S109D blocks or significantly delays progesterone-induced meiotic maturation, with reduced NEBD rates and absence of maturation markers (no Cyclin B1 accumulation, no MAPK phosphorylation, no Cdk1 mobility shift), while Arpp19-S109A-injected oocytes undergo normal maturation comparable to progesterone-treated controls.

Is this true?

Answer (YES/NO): NO